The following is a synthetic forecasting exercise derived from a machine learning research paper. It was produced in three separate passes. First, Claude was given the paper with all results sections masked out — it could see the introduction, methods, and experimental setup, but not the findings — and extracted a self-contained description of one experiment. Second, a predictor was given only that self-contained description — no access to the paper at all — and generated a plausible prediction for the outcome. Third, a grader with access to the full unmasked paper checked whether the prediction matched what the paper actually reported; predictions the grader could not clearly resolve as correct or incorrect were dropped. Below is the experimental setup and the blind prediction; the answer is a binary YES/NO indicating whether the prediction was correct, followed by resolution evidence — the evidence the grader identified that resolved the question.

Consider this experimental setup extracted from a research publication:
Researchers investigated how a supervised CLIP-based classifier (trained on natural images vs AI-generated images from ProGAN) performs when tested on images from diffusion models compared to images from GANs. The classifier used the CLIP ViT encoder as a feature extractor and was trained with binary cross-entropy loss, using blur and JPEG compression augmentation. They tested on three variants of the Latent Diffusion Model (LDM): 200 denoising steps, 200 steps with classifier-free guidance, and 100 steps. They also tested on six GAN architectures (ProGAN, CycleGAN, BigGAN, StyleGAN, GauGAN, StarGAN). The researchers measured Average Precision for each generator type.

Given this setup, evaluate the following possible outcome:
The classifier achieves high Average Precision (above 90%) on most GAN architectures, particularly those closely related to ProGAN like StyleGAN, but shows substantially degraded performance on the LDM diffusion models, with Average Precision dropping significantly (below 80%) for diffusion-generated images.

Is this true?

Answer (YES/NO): NO